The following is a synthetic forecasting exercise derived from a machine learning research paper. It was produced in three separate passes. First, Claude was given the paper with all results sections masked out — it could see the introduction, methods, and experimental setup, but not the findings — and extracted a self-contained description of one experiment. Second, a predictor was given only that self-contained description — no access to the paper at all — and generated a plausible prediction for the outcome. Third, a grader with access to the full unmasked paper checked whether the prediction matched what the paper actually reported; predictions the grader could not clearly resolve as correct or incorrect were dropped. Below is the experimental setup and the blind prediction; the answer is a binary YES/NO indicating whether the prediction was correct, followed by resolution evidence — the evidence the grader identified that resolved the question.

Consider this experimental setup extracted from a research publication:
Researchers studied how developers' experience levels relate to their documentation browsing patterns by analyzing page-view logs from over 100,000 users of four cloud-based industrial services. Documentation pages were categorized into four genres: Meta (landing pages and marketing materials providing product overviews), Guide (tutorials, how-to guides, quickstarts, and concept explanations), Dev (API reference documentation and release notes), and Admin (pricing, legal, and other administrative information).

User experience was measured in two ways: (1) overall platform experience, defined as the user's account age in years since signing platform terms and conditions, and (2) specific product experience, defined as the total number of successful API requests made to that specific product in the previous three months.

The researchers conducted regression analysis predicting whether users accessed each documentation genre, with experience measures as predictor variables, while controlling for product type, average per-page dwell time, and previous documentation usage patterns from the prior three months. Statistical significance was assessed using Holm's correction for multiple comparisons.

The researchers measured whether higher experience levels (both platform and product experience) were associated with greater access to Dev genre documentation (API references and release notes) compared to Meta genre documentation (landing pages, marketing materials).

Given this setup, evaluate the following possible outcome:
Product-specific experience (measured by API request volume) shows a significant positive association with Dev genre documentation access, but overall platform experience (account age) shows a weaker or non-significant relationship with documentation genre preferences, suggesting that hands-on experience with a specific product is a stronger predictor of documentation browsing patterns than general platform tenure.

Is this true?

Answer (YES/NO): YES